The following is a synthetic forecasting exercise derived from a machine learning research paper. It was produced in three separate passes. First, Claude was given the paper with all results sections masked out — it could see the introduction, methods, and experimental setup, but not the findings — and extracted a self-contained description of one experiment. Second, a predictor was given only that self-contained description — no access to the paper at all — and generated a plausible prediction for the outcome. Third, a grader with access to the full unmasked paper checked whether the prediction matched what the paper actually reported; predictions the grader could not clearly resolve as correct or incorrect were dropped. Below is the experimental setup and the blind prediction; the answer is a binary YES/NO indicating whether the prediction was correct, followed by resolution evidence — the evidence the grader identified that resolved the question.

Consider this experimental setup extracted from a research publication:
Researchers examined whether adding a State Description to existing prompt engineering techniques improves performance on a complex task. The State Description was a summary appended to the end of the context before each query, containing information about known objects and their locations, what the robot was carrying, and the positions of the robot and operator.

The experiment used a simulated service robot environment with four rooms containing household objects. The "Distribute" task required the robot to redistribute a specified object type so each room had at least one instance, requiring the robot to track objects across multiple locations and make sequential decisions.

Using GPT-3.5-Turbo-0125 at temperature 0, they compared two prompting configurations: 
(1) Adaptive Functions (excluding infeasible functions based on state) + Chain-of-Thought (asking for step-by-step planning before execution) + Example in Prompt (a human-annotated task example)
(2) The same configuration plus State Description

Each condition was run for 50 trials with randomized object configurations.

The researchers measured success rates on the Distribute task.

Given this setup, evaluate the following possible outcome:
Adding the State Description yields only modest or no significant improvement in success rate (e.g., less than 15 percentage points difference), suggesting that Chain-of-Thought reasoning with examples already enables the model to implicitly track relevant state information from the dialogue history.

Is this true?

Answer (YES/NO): YES